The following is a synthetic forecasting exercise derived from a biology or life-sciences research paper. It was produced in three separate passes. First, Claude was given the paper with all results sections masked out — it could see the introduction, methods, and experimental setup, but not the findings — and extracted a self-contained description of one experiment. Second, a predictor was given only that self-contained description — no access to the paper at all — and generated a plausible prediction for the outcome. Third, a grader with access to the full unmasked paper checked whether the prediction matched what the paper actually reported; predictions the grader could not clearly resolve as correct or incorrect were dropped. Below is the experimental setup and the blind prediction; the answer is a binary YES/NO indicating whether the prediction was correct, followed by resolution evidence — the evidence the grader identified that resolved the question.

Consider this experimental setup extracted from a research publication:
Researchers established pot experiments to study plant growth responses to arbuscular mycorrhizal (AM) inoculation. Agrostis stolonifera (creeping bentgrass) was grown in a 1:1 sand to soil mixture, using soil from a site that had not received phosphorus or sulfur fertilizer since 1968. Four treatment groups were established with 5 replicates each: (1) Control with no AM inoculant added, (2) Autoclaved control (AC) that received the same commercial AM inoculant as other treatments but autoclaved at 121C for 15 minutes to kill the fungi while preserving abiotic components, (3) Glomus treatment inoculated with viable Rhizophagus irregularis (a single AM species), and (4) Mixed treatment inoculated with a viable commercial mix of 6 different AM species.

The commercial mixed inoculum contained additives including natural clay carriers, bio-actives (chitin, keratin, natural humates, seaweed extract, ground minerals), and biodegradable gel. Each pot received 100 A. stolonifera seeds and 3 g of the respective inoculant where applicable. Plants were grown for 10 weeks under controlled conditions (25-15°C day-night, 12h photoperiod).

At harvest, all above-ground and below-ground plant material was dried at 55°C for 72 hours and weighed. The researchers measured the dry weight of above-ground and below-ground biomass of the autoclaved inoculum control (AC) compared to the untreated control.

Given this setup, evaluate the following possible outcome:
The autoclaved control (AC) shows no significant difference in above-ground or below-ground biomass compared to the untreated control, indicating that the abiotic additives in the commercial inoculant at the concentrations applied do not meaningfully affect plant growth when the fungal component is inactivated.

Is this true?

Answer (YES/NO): NO